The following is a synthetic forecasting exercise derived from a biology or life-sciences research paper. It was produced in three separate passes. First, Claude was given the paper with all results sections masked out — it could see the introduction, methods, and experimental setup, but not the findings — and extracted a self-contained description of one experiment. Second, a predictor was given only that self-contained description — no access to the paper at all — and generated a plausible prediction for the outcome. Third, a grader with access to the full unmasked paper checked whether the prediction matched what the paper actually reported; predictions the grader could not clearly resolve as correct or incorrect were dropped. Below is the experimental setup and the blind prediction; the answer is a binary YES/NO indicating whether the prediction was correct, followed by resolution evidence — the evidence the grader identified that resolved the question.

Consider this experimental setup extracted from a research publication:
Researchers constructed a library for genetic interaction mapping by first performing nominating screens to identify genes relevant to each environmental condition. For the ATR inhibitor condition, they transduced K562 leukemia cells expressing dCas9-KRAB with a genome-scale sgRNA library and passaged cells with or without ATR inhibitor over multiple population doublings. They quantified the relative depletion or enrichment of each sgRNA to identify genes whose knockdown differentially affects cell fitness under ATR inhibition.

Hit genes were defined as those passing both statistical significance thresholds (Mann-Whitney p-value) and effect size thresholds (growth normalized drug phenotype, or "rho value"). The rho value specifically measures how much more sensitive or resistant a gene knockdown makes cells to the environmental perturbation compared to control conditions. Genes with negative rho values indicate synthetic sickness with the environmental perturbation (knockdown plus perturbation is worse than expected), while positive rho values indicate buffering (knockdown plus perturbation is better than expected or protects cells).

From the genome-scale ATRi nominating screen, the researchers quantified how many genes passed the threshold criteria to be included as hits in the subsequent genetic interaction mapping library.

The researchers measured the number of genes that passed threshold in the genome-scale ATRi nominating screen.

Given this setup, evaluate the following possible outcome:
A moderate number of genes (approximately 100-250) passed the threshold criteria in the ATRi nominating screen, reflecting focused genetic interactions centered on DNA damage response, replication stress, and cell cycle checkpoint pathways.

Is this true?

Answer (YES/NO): NO